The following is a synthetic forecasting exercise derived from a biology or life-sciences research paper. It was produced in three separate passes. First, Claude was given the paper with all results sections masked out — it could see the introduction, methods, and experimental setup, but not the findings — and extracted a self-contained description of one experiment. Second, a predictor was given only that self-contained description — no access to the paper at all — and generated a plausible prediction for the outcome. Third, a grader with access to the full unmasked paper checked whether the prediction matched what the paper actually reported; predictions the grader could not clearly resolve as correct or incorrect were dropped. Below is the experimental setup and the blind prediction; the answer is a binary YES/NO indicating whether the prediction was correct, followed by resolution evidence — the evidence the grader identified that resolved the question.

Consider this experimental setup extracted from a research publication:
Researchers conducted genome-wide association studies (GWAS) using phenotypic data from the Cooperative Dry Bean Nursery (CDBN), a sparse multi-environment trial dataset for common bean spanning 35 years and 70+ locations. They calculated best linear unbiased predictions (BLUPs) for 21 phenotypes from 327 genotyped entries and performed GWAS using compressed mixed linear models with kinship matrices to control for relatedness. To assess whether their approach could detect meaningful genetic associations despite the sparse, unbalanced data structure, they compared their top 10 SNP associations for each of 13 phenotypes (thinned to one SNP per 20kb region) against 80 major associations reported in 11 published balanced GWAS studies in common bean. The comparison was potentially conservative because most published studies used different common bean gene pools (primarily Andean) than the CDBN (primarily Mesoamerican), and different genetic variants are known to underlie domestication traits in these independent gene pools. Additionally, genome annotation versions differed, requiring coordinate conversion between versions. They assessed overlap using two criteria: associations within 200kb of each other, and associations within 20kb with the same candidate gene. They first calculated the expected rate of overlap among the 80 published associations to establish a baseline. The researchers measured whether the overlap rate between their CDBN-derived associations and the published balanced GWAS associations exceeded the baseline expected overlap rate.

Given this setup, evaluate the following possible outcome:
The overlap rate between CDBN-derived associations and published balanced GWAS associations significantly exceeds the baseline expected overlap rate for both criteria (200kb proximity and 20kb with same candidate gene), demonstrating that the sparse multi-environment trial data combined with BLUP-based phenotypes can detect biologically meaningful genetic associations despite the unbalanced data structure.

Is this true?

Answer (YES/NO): NO